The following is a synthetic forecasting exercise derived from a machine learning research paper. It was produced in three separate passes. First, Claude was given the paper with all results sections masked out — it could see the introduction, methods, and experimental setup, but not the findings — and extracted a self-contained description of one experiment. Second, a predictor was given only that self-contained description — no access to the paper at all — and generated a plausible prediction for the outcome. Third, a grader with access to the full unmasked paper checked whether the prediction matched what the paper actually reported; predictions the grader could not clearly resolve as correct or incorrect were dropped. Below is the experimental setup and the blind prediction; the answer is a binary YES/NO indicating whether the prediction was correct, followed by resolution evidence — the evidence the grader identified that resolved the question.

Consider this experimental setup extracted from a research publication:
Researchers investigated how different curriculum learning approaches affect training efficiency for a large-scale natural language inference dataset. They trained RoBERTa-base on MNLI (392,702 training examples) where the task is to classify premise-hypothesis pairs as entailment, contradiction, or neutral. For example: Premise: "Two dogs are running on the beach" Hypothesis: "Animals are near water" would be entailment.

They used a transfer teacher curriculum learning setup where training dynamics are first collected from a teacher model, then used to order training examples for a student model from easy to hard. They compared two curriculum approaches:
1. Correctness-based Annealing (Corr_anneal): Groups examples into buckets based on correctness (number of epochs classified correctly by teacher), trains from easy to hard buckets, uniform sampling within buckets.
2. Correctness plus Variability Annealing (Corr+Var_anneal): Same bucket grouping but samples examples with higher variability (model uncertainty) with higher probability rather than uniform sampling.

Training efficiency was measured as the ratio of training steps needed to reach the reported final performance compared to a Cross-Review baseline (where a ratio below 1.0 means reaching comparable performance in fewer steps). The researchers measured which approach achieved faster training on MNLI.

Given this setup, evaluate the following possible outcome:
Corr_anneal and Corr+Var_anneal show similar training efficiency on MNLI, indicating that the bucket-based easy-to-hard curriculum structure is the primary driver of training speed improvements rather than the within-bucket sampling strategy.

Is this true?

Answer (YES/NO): NO